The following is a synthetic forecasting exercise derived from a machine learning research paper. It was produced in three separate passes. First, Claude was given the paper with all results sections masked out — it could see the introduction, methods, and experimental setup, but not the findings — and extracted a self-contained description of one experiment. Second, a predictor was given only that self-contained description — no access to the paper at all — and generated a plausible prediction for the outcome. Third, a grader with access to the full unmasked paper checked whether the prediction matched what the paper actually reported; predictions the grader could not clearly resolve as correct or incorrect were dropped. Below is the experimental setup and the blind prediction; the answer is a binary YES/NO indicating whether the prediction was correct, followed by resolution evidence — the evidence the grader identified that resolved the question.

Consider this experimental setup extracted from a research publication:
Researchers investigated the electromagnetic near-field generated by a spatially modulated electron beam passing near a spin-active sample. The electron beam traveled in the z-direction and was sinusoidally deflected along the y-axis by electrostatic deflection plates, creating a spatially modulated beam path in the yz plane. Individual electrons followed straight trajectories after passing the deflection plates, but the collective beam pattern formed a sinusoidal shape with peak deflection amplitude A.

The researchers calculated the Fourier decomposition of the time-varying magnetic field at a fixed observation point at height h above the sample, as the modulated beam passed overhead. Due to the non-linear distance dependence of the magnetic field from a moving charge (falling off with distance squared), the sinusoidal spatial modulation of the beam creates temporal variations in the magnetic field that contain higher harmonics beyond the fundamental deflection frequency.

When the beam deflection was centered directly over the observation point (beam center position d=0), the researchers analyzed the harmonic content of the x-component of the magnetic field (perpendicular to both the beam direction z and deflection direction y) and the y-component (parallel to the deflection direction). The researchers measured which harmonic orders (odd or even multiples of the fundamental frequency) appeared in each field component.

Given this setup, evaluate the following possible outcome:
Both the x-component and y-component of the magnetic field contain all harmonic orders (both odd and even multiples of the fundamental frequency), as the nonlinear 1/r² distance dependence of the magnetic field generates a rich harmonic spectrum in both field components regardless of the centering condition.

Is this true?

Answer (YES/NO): NO